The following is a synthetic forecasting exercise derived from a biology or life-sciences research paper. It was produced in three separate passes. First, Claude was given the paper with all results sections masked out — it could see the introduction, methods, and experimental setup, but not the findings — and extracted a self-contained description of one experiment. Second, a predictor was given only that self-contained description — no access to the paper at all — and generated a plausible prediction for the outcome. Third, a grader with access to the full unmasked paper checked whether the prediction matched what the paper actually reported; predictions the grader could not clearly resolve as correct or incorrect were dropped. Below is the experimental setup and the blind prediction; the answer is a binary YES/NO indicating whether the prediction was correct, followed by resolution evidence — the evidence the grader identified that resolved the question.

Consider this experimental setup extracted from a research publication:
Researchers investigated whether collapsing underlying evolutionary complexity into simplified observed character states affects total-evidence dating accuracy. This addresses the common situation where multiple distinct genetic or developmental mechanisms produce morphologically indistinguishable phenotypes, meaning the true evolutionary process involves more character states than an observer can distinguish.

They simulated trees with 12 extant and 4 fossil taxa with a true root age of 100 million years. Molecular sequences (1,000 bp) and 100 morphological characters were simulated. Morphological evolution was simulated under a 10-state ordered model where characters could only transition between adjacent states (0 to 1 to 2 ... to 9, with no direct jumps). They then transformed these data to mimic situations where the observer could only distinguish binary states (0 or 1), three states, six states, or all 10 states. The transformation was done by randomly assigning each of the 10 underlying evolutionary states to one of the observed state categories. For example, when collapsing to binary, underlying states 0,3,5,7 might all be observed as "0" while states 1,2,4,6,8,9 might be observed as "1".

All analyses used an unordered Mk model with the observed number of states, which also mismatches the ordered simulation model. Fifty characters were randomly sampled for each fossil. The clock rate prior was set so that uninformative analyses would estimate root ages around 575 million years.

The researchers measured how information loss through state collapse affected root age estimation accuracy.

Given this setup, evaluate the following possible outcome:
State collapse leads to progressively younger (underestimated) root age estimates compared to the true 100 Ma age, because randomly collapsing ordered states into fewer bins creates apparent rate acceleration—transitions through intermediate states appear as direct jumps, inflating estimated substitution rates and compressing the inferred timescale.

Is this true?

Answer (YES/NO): NO